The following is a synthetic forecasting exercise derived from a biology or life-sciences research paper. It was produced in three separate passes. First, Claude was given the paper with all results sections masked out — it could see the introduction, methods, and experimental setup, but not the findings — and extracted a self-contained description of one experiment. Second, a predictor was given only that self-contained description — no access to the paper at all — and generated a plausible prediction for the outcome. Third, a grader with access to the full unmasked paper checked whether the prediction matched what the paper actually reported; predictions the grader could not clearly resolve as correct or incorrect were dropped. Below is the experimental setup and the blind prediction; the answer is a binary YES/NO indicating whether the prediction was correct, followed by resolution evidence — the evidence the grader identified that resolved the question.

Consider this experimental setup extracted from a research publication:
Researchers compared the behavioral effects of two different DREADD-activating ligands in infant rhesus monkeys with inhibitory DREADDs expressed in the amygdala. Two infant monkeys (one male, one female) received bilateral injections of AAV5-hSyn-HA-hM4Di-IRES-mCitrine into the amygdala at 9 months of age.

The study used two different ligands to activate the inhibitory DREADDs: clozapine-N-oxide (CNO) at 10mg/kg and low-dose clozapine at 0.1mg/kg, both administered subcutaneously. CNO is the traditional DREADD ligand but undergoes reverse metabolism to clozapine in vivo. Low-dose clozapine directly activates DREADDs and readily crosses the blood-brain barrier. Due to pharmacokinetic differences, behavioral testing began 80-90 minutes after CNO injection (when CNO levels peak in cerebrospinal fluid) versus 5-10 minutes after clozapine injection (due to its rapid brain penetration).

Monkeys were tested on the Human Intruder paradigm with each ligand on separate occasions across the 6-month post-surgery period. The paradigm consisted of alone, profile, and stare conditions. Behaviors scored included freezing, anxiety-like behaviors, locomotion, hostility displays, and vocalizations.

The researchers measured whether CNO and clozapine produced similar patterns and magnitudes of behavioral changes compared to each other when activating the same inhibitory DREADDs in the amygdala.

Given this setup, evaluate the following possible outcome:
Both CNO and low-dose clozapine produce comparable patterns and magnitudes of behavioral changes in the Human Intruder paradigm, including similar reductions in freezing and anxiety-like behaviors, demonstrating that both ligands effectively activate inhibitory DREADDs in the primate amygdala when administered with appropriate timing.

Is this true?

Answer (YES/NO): YES